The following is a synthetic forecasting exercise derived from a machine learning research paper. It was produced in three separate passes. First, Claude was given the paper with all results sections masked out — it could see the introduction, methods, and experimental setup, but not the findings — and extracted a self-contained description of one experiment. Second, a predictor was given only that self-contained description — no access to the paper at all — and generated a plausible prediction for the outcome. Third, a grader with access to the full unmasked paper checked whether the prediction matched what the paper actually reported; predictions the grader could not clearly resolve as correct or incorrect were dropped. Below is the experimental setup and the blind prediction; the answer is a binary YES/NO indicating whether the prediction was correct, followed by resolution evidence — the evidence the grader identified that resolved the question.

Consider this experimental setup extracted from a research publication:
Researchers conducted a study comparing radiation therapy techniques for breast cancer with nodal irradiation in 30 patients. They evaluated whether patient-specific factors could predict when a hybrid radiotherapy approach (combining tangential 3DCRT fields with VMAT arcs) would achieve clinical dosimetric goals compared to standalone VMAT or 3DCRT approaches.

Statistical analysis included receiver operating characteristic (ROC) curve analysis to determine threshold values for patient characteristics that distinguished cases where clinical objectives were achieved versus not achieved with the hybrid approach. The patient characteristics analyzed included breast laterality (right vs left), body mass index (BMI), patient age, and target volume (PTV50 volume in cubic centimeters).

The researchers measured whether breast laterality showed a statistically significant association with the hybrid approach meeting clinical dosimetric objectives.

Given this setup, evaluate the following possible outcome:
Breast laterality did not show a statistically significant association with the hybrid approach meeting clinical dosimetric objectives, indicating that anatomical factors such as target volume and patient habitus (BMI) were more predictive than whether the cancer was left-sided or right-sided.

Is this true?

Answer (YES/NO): NO